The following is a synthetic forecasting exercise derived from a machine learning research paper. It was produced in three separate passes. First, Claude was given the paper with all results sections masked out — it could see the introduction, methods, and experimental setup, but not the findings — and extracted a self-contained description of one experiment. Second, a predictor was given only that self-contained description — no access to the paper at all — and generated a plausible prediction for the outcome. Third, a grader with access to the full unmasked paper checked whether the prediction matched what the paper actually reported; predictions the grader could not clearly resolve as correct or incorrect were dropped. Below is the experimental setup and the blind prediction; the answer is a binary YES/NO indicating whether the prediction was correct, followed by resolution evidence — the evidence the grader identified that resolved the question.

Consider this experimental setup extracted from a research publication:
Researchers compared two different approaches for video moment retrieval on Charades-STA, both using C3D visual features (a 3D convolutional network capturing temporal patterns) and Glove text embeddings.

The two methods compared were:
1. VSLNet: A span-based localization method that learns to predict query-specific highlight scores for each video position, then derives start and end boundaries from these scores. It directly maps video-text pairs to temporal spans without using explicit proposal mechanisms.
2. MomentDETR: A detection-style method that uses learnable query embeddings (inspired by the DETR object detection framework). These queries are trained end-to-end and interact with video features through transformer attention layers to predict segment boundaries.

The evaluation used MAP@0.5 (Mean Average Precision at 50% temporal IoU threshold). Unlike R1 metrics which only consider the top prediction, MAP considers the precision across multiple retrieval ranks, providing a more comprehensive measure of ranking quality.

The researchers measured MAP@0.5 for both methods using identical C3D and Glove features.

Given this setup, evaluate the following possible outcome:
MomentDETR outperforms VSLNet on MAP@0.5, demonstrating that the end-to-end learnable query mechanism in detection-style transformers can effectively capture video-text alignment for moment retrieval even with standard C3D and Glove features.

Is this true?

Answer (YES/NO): NO